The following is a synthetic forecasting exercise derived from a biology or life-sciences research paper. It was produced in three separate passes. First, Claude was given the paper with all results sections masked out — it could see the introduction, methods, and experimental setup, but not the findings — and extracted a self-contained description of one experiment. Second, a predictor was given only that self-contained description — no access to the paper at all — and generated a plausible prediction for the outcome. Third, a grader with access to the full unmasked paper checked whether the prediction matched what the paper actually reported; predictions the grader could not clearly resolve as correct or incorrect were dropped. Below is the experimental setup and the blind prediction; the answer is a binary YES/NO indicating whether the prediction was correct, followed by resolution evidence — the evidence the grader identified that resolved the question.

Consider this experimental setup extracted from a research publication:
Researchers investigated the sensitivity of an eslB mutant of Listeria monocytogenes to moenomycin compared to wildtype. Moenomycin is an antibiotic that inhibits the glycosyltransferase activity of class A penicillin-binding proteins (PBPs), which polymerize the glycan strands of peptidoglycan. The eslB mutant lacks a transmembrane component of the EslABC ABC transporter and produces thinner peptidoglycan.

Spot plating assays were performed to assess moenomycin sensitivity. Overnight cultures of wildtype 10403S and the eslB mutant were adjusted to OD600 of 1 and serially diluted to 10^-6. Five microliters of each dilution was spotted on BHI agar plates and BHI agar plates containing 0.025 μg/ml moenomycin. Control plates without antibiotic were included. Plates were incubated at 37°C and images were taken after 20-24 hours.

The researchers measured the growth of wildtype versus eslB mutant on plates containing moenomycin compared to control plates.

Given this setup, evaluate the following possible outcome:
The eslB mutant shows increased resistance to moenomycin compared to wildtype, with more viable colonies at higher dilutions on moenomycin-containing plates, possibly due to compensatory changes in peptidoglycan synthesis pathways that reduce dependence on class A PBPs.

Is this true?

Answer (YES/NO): NO